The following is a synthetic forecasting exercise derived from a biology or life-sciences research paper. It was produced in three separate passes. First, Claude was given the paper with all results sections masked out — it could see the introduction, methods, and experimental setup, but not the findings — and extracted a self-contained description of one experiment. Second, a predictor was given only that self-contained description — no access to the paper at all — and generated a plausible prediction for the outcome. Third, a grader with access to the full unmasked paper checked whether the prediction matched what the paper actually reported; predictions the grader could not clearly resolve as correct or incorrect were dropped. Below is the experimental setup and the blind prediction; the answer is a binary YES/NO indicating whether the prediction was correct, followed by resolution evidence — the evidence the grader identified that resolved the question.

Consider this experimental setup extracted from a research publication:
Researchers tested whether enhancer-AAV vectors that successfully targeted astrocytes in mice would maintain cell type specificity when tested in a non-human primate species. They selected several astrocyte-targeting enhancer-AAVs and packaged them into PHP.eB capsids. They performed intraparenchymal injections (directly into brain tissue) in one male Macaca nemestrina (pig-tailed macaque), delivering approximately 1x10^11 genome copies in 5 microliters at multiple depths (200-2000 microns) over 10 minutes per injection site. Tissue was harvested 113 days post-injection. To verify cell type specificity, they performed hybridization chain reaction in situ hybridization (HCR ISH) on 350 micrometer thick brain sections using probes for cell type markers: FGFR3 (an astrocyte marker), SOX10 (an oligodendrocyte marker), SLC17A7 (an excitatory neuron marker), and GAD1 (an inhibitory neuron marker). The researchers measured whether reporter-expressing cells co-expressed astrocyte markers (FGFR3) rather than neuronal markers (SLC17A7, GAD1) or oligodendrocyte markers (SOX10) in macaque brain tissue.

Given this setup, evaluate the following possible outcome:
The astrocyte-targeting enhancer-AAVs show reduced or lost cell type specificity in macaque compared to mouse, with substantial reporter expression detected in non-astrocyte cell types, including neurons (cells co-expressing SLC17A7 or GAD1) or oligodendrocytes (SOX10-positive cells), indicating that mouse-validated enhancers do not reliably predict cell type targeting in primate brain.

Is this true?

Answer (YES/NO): NO